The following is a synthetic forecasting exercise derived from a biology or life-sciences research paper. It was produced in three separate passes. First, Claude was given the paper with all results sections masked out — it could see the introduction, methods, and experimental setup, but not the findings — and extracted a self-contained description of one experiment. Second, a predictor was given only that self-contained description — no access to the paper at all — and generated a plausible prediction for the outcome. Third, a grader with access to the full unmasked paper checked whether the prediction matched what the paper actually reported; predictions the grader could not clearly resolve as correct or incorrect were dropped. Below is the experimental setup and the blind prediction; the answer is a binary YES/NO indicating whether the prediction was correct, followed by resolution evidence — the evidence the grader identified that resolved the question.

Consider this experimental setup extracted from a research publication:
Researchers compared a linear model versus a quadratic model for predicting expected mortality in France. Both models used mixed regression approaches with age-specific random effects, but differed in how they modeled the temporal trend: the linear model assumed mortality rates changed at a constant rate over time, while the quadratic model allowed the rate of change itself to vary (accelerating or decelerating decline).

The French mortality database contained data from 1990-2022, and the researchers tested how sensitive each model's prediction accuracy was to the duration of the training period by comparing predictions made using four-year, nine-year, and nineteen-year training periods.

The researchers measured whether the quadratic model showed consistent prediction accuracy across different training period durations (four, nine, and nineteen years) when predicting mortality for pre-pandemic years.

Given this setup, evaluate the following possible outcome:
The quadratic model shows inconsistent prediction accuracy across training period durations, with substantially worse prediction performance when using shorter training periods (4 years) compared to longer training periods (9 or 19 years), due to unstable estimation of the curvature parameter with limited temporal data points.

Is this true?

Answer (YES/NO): NO